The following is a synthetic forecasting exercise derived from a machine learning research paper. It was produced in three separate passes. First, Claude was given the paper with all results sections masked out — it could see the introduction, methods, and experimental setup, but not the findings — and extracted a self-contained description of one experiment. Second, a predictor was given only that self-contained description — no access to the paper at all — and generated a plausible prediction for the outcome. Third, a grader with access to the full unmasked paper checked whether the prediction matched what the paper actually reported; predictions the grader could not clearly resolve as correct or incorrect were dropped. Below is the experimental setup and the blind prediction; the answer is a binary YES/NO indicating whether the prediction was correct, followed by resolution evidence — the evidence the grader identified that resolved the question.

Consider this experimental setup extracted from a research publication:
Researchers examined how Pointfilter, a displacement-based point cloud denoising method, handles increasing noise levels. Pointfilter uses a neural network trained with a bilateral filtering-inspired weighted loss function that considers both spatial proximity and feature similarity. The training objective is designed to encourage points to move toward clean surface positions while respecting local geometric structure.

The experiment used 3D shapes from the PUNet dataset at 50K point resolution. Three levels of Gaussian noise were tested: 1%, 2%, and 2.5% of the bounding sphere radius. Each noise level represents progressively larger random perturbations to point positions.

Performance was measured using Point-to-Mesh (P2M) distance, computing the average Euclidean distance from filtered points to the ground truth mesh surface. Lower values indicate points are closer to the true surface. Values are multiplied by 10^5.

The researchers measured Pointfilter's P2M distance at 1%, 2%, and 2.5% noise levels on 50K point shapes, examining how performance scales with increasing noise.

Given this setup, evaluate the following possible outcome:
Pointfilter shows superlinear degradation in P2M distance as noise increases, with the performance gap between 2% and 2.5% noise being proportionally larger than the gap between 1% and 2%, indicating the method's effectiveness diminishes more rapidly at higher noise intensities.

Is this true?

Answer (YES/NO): YES